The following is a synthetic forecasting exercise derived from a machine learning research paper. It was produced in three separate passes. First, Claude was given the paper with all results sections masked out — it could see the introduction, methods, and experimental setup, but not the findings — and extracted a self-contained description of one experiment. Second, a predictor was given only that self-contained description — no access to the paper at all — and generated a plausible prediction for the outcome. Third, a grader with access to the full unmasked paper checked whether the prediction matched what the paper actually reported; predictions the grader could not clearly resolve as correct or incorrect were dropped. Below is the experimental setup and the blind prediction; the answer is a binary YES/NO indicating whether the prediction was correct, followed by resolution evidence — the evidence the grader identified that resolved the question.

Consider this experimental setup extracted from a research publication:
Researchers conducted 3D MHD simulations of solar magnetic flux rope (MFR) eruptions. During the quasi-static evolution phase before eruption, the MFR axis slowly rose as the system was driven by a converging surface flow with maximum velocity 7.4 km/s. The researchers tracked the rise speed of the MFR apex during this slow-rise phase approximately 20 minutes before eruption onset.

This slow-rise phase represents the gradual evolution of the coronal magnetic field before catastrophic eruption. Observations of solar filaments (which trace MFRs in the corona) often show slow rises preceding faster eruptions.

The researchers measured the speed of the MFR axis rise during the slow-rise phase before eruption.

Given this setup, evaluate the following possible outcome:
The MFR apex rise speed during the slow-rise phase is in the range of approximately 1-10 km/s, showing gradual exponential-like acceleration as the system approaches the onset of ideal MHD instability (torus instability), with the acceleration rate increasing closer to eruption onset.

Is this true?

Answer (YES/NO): NO